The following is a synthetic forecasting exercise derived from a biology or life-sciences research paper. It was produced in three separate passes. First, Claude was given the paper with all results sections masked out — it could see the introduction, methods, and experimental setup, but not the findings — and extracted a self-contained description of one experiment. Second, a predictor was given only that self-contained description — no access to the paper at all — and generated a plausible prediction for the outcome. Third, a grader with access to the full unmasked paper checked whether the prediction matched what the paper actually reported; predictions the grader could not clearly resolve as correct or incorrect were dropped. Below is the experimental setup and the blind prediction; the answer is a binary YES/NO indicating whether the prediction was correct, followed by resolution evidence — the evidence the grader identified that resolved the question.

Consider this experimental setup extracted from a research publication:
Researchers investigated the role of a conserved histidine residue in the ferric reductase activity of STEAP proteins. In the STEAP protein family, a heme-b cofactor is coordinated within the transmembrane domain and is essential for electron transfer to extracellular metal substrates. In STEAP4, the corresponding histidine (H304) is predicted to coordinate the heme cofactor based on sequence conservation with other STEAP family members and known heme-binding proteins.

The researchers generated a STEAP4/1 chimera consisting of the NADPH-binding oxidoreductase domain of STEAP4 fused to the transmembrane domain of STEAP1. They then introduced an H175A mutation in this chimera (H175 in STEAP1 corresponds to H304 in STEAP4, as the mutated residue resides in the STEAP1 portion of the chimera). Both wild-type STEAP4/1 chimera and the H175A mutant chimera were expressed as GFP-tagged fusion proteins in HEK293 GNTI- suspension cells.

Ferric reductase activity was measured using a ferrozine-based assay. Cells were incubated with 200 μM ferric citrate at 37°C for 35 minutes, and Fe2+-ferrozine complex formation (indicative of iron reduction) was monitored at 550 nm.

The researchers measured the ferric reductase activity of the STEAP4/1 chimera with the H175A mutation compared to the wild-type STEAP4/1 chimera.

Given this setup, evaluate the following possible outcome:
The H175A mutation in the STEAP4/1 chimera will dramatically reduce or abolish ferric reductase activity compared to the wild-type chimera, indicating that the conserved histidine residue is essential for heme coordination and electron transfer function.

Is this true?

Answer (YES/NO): YES